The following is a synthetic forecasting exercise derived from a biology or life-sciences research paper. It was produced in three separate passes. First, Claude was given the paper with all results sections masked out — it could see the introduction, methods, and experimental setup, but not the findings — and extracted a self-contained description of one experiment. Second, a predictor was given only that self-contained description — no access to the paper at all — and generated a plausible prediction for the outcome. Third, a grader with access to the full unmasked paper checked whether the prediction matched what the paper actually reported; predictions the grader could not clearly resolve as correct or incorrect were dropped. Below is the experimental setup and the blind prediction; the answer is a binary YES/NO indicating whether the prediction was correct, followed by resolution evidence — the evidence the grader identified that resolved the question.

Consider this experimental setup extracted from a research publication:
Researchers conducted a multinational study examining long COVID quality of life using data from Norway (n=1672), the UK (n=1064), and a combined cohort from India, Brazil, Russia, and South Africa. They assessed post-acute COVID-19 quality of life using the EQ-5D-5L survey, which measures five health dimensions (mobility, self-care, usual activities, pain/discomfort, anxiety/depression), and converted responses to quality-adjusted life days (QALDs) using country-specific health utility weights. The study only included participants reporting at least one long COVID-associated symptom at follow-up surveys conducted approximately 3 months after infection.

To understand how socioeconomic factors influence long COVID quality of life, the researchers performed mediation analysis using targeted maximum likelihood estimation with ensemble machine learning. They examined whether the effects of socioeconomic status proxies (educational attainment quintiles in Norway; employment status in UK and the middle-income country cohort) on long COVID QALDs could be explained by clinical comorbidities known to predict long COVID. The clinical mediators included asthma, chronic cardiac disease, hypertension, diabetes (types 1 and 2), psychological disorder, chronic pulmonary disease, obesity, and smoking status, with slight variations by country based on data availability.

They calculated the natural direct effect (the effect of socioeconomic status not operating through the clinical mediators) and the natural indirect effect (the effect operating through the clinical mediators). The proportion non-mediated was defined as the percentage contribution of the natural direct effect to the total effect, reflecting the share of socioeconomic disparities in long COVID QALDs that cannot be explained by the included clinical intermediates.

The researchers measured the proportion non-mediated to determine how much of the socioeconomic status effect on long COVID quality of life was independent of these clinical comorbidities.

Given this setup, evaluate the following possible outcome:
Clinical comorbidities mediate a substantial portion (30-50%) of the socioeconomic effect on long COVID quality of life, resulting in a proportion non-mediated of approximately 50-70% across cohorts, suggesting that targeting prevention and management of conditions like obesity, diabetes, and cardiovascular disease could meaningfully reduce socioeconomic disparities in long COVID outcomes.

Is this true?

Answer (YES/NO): NO